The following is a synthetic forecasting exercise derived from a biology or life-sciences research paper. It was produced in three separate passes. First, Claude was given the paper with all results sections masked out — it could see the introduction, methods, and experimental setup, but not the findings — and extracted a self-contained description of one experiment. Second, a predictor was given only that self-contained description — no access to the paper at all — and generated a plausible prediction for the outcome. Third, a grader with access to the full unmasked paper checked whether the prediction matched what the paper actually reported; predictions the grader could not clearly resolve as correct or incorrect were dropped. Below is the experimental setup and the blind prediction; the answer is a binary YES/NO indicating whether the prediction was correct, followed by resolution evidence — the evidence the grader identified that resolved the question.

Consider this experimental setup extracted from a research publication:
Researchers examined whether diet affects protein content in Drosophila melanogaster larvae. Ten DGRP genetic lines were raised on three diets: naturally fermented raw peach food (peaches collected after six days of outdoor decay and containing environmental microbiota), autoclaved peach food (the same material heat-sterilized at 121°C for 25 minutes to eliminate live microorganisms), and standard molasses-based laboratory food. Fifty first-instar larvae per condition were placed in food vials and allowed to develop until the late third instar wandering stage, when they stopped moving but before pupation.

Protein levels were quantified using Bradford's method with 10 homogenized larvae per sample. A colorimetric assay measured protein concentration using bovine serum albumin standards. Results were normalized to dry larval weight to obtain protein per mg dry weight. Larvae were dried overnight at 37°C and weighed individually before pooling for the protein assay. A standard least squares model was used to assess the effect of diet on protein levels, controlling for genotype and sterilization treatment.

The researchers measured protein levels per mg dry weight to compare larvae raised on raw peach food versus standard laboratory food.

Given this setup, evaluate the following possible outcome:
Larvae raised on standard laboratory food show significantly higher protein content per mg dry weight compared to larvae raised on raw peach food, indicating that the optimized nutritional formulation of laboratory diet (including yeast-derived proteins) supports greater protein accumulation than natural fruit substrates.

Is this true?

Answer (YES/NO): YES